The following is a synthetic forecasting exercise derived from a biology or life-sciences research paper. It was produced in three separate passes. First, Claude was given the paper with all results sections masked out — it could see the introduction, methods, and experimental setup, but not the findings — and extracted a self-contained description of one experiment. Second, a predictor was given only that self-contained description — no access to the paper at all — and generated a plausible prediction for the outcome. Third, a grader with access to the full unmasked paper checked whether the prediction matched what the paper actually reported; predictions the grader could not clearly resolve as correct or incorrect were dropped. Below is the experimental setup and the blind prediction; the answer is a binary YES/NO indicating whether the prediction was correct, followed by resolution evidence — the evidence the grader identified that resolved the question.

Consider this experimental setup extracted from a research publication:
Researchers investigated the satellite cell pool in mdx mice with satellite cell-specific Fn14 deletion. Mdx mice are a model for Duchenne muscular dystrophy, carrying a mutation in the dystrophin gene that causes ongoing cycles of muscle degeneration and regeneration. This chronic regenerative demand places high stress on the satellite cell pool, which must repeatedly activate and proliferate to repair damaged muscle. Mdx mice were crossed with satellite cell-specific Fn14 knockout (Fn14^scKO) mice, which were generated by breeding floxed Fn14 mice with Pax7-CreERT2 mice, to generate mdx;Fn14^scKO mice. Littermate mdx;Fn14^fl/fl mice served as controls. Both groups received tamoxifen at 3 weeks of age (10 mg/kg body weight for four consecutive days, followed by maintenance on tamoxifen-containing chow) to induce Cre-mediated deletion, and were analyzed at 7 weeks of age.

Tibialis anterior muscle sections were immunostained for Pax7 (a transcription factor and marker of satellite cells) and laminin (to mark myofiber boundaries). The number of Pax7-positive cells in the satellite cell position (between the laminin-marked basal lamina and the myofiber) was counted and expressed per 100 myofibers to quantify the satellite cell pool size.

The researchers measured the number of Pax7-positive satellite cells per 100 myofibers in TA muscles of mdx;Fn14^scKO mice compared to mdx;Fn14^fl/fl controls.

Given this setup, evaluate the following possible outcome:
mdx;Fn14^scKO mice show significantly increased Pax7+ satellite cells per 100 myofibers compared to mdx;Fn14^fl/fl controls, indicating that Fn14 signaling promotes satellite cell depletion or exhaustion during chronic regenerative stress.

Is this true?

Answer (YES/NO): NO